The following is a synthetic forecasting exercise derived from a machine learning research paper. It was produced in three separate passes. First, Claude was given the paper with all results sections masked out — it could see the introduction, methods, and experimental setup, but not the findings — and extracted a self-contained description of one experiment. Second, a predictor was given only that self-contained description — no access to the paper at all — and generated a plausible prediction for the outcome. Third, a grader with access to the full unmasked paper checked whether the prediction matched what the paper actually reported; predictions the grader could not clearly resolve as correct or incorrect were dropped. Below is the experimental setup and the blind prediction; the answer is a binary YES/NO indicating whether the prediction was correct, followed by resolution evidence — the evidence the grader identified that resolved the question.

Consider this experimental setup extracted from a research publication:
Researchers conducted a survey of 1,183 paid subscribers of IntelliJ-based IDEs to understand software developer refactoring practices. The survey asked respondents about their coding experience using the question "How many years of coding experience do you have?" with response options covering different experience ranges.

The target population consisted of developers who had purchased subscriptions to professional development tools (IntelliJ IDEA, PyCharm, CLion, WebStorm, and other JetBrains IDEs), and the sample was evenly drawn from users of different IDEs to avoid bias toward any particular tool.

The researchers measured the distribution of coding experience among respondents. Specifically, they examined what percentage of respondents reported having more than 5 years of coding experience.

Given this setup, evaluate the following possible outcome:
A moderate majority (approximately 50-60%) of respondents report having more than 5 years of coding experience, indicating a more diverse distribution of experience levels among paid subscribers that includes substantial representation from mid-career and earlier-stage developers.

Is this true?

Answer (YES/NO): NO